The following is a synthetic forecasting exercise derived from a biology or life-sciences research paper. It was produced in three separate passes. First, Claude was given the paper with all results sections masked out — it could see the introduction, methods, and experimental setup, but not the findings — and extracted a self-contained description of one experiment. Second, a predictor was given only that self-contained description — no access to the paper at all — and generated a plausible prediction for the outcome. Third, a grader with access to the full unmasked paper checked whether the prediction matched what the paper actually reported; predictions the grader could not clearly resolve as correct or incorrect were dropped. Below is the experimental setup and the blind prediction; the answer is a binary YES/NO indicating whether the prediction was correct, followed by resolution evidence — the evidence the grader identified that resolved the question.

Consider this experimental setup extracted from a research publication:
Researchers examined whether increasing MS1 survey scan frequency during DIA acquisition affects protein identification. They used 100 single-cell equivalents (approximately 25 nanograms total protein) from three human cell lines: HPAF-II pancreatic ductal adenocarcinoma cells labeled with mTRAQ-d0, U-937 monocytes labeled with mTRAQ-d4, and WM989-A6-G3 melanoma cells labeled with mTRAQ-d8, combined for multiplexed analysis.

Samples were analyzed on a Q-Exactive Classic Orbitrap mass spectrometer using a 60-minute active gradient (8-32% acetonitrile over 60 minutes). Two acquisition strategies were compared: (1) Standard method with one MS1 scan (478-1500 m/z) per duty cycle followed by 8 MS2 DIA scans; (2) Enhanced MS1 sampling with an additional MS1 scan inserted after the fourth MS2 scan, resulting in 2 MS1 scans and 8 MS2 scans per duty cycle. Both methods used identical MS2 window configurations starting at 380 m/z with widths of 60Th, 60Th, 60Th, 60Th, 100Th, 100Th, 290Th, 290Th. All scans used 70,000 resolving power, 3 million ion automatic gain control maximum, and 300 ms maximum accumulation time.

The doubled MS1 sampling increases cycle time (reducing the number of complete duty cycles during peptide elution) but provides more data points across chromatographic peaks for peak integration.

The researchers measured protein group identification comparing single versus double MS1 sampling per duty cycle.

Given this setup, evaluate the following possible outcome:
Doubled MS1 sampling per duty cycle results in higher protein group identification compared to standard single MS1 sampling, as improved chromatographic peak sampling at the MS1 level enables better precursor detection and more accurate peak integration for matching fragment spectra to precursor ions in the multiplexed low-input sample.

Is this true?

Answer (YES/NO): NO